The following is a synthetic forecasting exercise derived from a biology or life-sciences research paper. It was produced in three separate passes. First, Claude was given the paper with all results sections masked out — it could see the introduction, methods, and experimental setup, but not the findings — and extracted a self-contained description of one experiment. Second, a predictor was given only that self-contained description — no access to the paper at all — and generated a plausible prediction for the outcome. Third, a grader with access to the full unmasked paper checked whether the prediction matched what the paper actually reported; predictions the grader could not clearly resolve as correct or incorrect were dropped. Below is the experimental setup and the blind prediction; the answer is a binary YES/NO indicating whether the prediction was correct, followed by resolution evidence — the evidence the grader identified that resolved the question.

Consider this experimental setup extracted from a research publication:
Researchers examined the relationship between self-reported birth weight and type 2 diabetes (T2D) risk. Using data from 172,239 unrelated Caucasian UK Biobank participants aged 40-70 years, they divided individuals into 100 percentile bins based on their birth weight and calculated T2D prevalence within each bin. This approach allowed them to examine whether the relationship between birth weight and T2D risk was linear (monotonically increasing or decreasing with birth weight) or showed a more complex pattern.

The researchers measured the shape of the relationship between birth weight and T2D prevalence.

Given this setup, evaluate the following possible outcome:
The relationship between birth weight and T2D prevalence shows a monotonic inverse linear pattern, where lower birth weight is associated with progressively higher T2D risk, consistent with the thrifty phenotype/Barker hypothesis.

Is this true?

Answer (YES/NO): NO